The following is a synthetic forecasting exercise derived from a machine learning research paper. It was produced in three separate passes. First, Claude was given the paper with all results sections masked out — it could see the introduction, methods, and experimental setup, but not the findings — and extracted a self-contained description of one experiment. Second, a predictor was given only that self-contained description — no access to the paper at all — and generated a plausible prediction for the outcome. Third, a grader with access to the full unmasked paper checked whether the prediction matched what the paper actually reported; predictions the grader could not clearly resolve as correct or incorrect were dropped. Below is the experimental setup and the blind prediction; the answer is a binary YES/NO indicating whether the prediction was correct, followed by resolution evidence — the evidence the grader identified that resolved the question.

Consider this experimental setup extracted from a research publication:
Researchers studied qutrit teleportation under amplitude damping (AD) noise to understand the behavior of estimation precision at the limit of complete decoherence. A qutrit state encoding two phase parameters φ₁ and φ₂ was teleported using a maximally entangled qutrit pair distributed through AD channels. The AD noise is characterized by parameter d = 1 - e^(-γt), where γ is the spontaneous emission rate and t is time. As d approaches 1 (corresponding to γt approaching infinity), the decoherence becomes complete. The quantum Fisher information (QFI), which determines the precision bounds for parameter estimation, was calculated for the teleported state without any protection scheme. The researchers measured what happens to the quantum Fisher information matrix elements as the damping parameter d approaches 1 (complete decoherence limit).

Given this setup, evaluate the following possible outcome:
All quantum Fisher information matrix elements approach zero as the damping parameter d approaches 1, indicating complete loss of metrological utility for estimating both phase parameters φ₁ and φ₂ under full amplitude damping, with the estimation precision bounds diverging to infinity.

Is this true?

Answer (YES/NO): YES